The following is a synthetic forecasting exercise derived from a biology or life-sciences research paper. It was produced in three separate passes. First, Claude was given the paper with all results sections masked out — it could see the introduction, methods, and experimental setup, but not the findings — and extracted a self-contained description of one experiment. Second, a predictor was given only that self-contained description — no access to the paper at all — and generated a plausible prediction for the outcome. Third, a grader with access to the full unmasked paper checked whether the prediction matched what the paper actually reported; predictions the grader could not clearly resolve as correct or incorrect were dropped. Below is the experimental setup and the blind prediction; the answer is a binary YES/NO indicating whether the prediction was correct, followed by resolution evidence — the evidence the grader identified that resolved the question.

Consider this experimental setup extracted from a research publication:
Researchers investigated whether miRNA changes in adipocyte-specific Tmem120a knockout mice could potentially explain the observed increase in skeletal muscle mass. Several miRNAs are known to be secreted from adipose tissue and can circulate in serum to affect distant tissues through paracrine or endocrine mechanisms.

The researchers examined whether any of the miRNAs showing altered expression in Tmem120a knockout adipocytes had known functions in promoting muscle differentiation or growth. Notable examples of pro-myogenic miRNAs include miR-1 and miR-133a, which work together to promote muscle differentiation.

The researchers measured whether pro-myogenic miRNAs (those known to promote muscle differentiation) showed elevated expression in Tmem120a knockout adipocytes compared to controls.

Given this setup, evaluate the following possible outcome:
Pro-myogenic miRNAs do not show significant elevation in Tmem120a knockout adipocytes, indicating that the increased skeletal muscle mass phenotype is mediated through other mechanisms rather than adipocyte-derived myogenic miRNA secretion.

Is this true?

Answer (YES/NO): NO